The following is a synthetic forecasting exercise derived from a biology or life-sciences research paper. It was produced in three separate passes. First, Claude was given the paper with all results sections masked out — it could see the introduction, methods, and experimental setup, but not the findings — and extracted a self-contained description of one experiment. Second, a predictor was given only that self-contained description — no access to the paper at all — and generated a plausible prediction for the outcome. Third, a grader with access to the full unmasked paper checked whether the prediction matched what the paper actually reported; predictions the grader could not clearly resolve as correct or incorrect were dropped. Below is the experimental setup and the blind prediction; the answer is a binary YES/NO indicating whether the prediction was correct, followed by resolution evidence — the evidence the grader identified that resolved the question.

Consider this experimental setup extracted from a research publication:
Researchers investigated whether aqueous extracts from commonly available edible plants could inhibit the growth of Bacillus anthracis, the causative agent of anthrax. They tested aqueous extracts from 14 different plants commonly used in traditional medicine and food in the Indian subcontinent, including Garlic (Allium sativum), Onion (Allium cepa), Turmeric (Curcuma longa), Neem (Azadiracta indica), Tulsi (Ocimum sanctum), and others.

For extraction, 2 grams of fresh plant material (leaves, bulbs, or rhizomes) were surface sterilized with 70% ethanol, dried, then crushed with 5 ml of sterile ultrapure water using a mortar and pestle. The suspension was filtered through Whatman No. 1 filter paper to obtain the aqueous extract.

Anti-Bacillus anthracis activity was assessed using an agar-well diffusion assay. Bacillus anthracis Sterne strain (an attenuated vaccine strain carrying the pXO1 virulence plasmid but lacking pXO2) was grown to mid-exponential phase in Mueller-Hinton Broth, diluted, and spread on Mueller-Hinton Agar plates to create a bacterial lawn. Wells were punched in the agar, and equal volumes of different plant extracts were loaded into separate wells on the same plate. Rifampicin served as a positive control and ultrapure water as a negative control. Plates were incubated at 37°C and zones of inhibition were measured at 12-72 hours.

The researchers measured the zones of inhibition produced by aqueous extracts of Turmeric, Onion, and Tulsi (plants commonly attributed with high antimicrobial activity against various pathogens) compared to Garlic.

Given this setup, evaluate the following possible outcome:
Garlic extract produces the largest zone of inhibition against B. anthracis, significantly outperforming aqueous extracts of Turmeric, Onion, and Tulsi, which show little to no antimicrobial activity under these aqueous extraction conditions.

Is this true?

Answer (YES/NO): YES